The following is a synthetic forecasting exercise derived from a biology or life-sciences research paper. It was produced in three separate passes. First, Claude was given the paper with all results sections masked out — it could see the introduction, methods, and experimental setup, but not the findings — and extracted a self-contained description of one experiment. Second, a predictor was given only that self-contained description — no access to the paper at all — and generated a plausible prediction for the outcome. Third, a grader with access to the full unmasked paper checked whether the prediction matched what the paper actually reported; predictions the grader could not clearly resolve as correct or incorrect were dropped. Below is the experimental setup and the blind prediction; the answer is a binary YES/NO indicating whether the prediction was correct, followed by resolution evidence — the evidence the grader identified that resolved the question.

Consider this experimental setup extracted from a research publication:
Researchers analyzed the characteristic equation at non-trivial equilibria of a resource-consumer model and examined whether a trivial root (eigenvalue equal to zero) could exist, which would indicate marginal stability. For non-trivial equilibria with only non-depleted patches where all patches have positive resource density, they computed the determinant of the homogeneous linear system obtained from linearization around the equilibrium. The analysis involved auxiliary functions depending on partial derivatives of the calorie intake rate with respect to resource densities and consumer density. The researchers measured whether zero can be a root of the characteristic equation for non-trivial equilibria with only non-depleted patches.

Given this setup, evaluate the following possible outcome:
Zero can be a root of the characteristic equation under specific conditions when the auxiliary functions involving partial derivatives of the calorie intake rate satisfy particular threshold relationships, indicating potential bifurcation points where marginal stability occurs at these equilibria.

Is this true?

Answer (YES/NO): NO